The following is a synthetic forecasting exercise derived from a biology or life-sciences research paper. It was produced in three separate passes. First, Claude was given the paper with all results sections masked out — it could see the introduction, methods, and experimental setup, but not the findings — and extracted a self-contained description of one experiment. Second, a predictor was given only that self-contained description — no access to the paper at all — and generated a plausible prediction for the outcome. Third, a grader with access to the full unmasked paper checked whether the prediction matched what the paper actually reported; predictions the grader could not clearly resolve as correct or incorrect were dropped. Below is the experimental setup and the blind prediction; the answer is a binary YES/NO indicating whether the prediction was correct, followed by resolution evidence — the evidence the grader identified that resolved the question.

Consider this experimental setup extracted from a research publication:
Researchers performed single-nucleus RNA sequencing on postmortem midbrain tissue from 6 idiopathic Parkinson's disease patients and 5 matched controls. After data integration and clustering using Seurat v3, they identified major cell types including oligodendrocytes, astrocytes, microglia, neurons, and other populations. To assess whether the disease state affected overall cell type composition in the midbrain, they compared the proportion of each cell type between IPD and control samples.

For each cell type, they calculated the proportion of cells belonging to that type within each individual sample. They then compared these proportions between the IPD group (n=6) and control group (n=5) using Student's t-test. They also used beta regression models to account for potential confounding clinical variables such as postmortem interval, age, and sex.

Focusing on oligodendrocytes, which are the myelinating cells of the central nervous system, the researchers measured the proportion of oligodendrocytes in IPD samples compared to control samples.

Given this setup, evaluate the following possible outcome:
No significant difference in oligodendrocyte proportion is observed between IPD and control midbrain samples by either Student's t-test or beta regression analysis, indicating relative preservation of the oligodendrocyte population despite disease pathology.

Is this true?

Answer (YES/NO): NO